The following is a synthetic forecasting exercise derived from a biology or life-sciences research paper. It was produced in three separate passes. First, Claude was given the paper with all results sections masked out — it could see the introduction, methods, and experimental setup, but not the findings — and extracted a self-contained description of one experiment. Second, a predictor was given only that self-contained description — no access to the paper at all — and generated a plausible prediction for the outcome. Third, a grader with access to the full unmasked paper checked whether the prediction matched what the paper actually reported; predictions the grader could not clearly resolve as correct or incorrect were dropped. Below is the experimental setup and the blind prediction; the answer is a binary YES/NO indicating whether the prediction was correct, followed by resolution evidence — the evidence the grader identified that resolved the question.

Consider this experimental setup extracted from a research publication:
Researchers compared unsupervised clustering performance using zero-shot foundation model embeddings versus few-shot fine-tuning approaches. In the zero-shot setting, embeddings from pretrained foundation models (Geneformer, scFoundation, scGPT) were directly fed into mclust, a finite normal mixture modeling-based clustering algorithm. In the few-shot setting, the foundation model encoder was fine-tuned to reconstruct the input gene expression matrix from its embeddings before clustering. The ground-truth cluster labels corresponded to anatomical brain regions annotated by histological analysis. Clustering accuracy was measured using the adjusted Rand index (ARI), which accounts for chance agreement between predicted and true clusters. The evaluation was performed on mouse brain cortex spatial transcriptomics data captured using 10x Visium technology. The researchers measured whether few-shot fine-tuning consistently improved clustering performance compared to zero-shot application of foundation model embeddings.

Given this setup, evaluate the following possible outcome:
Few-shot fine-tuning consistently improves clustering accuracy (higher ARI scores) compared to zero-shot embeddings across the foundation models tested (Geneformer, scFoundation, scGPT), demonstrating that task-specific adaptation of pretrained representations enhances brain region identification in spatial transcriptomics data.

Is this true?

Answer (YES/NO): NO